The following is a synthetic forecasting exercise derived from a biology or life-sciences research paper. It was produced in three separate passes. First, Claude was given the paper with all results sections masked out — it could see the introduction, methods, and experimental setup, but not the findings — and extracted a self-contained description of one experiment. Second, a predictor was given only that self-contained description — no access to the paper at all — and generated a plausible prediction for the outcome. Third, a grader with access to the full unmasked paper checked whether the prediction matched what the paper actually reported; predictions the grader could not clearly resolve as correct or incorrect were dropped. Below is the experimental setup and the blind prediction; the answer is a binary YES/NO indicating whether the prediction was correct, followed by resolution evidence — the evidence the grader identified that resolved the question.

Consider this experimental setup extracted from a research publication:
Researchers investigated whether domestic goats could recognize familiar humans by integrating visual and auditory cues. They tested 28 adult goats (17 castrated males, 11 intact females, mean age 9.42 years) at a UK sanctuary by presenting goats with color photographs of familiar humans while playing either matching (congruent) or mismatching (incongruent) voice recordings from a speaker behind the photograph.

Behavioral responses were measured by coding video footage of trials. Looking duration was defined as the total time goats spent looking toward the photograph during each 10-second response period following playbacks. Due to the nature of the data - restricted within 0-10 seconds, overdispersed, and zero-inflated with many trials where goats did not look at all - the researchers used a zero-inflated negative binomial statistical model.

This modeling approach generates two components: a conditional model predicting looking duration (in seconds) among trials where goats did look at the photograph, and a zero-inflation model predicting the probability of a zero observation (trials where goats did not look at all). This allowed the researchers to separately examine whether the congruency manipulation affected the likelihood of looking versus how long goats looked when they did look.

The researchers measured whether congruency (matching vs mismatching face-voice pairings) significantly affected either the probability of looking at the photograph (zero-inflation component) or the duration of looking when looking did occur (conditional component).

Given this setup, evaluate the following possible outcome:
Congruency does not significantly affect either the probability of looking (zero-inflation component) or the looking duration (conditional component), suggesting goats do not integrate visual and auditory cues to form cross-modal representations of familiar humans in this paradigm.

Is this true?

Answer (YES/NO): NO